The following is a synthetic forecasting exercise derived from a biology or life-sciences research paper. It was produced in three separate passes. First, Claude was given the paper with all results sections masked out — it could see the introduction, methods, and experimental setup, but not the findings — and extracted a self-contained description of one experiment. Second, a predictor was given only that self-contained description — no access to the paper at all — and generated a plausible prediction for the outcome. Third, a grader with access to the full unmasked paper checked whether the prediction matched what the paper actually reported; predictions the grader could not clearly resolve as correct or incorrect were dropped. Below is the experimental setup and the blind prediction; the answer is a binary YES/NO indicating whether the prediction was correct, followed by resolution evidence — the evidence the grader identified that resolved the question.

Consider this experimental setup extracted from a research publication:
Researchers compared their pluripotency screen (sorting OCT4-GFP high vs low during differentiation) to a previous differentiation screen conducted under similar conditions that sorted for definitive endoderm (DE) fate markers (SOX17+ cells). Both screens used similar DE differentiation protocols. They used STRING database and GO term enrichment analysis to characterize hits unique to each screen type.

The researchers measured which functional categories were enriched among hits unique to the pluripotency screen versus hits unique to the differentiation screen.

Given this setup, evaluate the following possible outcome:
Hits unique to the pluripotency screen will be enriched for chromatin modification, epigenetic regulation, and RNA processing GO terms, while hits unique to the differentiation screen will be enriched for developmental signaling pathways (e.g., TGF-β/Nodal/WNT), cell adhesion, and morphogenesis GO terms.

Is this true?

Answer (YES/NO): NO